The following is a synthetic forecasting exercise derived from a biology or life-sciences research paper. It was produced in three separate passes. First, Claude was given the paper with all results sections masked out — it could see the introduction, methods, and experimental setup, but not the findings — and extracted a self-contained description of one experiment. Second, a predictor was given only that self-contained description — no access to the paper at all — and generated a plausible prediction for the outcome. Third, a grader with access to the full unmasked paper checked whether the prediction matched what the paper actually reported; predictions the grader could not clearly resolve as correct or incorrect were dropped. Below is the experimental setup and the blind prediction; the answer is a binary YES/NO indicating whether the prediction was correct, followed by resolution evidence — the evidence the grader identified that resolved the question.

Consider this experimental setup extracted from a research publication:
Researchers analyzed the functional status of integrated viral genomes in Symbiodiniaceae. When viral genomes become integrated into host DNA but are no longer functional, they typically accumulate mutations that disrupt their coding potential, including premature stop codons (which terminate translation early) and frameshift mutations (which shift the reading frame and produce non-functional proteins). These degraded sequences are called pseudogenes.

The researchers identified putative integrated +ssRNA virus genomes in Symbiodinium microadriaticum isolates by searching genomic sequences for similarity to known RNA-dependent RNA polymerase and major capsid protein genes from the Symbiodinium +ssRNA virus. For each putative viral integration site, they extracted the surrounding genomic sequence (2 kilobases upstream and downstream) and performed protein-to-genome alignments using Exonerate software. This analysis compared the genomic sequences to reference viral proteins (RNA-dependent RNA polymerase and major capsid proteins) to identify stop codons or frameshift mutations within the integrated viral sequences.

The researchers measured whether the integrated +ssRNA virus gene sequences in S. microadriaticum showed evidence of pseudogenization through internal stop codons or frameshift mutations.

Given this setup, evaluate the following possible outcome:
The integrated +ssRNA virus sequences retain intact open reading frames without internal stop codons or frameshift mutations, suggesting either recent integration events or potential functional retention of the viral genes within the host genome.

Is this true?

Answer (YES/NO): NO